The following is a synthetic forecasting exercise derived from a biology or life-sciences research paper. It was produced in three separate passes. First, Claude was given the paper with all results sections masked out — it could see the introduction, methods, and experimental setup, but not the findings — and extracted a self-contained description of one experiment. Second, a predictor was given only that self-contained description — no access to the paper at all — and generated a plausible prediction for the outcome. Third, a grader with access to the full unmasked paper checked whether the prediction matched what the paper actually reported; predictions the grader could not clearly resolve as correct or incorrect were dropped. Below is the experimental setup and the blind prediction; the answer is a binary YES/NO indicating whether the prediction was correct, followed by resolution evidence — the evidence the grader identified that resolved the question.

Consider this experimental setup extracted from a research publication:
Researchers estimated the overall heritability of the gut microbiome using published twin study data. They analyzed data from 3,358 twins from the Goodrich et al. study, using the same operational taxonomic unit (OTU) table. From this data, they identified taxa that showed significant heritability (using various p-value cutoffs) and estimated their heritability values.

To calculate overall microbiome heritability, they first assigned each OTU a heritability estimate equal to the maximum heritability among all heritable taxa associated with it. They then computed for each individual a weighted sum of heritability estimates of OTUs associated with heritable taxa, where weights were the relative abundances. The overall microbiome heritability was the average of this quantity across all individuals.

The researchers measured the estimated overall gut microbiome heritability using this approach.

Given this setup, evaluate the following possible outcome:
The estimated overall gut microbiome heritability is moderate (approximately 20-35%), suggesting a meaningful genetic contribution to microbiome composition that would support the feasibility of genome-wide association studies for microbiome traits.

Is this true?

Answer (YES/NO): NO